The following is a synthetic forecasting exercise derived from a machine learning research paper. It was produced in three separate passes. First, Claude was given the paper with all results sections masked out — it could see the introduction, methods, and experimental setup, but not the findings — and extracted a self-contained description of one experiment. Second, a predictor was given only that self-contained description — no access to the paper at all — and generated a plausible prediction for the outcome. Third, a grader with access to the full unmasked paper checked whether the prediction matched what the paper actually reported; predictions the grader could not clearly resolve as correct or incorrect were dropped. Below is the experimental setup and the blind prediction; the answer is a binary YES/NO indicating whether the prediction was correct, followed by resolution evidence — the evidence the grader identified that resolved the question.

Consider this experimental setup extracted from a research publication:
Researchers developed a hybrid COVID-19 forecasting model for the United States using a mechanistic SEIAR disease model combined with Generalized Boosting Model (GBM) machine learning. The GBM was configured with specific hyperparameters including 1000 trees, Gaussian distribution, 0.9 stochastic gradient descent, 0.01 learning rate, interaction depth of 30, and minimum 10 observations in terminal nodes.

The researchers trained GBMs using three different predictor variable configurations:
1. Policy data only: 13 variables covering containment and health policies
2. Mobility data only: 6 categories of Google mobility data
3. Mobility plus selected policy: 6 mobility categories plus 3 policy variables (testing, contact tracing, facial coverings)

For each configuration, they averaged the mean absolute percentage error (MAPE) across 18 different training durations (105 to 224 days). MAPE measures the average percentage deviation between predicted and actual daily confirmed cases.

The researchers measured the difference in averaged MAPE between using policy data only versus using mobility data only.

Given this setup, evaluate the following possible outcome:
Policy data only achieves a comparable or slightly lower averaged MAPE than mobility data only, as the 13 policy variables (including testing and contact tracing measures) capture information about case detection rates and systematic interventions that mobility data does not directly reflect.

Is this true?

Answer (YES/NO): NO